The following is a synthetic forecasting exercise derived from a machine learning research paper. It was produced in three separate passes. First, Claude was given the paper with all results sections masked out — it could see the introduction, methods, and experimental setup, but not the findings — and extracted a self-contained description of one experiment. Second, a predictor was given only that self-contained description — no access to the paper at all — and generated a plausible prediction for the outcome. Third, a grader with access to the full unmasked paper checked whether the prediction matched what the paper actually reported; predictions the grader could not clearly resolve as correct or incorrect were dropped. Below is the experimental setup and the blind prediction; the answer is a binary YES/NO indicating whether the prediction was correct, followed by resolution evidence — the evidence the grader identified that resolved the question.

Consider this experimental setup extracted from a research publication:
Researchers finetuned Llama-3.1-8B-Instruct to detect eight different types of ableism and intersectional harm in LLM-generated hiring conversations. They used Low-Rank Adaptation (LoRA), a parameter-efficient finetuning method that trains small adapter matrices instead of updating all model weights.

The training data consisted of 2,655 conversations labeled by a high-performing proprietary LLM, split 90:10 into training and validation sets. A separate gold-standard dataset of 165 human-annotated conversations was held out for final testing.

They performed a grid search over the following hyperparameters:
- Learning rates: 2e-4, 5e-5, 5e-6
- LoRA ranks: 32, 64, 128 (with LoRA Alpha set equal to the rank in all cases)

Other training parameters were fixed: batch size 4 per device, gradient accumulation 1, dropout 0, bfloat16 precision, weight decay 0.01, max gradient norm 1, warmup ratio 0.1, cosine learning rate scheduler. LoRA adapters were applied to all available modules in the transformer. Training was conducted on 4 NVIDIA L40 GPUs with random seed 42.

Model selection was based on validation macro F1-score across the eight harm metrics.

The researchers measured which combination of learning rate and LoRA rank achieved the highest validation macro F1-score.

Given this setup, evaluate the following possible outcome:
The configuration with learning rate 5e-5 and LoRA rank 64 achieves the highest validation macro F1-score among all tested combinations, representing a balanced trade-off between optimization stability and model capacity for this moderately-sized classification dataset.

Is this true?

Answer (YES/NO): NO